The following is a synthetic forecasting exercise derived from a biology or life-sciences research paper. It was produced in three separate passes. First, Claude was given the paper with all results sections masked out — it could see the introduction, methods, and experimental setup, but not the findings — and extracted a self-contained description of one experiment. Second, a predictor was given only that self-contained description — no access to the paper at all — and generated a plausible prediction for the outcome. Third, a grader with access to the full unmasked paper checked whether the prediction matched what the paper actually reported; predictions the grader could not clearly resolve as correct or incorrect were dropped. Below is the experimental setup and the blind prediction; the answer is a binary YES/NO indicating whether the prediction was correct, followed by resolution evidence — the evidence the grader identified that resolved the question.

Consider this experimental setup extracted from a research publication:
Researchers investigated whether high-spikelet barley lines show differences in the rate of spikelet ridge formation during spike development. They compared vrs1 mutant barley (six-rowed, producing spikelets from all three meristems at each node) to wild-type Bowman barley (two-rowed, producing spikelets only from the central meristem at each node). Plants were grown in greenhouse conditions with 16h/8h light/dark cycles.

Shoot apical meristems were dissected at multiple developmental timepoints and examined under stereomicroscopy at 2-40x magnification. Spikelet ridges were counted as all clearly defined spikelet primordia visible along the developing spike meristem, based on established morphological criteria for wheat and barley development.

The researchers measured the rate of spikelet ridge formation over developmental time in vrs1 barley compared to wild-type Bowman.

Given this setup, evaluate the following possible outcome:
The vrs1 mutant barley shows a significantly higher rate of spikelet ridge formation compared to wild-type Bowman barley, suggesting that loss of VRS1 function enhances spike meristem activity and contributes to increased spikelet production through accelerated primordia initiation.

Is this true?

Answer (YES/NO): NO